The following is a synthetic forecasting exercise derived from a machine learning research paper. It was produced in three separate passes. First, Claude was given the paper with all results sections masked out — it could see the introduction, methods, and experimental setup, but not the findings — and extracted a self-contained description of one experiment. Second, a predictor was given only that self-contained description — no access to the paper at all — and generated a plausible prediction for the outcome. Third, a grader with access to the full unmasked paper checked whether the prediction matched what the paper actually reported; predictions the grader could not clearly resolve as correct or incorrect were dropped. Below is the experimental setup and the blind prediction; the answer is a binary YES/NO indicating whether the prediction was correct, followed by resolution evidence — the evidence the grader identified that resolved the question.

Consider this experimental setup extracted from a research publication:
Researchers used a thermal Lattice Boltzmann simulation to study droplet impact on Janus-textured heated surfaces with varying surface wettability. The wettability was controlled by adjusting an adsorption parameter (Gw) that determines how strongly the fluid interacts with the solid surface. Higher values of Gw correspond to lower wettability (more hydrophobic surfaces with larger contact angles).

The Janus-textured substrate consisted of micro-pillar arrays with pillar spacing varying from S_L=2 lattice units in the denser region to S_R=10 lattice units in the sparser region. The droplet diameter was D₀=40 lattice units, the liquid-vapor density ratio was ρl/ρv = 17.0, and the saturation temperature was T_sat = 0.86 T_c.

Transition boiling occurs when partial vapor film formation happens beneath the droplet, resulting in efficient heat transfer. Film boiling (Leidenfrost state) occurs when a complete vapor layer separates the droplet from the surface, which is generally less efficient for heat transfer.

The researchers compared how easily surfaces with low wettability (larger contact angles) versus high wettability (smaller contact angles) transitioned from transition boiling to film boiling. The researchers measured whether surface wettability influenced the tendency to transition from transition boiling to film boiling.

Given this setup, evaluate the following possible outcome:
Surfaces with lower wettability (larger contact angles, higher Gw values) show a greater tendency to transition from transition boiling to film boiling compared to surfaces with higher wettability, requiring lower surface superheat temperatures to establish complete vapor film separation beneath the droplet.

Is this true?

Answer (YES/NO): YES